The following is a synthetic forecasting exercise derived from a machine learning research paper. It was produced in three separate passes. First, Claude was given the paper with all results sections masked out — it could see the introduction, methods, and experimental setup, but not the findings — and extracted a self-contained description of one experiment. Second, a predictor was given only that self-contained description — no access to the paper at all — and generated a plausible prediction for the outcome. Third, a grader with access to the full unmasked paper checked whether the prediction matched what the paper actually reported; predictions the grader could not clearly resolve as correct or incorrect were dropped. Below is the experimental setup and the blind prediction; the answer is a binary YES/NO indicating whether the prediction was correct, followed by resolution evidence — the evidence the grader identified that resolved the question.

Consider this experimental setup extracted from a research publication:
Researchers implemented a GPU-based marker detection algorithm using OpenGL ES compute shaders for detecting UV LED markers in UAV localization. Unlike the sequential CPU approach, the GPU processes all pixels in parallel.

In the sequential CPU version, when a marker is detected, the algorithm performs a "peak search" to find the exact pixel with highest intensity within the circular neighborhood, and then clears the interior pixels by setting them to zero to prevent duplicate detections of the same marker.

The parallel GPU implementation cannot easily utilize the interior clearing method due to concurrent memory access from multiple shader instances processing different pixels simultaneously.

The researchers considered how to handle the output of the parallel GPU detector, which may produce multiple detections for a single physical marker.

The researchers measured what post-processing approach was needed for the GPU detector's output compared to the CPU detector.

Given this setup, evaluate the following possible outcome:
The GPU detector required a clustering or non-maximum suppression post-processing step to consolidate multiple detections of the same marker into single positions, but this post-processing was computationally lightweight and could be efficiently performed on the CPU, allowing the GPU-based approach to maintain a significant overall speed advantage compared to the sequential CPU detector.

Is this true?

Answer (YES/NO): NO